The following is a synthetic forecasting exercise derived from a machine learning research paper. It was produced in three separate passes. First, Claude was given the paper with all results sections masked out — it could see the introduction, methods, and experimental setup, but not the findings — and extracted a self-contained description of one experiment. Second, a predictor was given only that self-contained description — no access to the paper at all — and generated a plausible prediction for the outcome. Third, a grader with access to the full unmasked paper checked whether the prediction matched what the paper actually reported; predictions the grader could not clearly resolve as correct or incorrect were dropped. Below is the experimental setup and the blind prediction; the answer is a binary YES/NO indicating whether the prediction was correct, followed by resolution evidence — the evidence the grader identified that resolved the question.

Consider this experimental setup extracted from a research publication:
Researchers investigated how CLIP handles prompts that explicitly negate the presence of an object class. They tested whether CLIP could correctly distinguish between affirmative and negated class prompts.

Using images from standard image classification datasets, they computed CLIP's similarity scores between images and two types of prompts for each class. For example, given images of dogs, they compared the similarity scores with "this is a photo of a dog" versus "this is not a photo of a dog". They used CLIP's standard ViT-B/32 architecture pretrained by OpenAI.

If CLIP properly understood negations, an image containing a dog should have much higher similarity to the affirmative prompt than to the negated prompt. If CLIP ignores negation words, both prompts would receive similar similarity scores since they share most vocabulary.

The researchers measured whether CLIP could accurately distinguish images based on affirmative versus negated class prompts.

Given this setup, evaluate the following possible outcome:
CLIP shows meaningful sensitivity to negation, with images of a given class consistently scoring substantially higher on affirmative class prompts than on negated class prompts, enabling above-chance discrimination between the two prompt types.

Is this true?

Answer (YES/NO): NO